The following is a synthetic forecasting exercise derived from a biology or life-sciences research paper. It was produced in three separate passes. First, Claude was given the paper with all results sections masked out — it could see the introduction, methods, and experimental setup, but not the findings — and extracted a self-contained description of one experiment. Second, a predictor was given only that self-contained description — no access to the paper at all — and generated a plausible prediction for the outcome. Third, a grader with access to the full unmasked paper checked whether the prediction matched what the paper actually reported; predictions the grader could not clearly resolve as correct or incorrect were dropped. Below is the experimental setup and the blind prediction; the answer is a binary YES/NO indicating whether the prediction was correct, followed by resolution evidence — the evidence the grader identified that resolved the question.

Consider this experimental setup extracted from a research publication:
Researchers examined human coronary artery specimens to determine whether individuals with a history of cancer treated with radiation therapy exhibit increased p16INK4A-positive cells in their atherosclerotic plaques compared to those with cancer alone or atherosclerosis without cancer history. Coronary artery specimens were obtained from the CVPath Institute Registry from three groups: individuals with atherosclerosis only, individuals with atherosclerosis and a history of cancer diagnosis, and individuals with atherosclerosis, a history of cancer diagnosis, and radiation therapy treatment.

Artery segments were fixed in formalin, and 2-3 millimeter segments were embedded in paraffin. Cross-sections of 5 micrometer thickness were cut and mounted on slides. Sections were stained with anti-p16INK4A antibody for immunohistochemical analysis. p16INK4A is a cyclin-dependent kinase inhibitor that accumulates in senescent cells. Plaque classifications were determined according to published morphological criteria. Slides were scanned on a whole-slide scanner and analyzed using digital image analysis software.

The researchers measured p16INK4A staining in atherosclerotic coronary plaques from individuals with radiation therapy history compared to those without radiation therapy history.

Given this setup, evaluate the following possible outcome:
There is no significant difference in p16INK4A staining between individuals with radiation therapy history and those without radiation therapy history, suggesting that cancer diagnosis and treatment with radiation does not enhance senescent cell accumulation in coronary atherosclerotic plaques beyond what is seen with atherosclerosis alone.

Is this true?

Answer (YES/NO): NO